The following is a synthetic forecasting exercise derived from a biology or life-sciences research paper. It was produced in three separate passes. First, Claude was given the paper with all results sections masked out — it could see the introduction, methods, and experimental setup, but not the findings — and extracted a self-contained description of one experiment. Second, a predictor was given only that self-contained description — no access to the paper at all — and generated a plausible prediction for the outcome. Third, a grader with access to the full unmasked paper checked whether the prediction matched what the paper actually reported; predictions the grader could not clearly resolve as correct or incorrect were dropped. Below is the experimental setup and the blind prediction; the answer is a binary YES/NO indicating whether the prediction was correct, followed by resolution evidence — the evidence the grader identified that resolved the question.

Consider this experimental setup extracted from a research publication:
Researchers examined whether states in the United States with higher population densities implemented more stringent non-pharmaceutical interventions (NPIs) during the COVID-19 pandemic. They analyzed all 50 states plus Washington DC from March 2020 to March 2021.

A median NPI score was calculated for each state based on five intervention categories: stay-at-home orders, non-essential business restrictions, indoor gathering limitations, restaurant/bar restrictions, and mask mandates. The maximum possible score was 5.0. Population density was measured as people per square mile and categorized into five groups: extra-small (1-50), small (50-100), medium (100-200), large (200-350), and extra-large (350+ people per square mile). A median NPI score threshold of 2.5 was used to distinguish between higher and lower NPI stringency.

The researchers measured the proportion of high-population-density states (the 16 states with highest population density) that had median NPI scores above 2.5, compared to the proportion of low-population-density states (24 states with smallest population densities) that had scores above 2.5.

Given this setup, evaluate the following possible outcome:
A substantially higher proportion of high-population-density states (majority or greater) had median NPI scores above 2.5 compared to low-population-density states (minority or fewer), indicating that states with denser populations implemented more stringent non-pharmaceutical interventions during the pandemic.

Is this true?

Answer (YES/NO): YES